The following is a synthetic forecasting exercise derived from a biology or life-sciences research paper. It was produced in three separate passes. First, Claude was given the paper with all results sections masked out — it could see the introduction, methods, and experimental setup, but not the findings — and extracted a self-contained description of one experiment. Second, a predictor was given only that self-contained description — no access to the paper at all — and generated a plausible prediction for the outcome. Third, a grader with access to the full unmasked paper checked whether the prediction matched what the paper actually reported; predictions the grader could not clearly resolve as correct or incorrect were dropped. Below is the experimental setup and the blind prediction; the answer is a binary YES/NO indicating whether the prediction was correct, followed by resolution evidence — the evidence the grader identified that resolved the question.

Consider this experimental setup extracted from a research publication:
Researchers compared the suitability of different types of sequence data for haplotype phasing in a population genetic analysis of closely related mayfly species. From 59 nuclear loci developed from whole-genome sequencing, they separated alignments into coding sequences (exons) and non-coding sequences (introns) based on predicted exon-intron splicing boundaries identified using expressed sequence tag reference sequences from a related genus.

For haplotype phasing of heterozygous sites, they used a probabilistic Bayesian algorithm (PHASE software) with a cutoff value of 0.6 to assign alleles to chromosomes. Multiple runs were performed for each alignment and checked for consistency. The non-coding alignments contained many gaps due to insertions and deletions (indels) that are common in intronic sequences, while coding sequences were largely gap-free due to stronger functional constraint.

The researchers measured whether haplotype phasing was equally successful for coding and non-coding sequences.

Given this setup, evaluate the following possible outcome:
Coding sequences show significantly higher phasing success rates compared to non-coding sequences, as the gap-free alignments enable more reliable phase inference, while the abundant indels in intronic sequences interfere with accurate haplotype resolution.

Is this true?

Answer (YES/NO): YES